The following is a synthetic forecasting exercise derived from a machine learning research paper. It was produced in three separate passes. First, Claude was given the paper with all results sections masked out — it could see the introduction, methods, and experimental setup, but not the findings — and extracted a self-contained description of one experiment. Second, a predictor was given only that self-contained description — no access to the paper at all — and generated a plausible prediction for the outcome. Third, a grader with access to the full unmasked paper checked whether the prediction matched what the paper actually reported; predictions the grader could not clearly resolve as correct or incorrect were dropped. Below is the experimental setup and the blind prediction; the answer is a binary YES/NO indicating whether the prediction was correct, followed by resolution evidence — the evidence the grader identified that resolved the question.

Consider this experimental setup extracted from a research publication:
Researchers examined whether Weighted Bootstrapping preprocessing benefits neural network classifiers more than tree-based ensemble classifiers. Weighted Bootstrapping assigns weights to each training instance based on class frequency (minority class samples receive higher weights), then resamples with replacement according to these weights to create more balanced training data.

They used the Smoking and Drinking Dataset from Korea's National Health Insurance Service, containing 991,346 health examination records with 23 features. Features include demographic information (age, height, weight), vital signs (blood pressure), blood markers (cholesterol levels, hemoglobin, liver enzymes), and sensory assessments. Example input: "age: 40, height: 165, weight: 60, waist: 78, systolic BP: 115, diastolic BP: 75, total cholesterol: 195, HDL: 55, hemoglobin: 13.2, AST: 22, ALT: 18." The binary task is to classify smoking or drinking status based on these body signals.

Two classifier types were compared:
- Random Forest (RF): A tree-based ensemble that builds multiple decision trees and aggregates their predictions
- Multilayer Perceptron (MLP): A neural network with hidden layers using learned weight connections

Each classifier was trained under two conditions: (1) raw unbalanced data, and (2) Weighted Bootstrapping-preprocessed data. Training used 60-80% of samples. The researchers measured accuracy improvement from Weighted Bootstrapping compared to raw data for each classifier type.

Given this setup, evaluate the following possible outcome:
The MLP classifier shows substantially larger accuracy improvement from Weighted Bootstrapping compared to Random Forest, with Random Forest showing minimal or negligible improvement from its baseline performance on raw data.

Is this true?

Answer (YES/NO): NO